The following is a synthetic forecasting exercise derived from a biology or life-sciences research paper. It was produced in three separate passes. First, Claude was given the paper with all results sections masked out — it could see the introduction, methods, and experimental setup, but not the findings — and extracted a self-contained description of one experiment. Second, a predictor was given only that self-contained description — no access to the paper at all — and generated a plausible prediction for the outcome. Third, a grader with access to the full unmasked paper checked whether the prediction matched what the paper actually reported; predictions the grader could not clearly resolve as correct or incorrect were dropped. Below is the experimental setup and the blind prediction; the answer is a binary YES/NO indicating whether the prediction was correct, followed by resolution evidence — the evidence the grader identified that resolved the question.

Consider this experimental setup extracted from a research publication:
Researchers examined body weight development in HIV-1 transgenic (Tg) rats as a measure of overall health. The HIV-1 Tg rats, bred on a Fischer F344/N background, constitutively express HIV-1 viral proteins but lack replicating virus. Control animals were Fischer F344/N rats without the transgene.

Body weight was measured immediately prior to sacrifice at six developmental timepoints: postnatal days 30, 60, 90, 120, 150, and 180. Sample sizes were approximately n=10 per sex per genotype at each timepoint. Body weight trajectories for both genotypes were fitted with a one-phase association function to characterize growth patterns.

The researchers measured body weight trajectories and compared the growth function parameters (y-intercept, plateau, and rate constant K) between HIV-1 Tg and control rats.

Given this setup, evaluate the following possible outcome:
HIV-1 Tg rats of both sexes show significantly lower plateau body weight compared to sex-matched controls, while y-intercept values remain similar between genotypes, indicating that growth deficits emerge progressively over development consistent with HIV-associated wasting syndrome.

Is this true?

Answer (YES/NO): NO